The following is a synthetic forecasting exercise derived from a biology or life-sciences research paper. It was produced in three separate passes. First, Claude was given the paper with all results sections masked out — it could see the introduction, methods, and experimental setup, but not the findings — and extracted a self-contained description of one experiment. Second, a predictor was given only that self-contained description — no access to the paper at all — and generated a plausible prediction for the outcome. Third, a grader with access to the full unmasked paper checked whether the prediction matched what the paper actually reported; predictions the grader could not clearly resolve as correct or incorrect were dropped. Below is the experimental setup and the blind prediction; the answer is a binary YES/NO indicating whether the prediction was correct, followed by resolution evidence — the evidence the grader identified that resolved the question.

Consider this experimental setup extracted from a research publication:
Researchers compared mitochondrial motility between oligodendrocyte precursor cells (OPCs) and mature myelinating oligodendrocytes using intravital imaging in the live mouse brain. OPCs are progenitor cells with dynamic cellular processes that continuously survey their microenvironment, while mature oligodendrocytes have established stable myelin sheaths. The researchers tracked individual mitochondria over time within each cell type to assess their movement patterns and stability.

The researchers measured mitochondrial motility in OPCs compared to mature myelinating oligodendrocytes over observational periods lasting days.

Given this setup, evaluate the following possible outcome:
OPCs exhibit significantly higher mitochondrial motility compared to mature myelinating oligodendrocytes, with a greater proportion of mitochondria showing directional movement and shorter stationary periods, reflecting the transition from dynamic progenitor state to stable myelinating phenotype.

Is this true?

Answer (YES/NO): YES